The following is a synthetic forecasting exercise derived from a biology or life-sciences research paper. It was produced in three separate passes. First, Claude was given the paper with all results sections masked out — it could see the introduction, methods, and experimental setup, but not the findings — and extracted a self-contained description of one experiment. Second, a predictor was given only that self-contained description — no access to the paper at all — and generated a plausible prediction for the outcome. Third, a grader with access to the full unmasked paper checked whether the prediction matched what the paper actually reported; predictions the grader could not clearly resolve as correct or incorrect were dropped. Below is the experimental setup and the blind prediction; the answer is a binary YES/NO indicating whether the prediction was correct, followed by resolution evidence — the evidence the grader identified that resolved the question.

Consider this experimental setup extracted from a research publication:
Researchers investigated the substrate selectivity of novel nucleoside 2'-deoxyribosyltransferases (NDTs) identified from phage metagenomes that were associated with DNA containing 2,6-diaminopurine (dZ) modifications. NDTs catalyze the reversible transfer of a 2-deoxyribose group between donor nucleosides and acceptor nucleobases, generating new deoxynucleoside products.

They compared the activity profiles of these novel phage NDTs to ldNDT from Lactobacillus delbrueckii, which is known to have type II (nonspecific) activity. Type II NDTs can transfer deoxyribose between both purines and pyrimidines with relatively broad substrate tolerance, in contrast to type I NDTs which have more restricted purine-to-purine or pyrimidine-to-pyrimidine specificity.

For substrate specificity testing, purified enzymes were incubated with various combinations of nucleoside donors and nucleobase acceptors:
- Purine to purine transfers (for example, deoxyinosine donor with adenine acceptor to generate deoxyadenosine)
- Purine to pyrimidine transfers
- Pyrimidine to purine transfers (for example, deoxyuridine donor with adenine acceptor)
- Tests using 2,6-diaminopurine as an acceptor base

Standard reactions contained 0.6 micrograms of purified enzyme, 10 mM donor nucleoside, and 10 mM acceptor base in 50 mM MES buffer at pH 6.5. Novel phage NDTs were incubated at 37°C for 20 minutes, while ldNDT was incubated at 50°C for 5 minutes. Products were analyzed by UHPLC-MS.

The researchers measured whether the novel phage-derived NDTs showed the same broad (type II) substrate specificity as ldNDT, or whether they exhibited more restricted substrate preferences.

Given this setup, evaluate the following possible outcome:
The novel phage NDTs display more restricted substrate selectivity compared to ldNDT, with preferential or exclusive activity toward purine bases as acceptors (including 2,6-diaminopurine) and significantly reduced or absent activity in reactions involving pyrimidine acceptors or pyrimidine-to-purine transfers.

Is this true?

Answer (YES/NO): YES